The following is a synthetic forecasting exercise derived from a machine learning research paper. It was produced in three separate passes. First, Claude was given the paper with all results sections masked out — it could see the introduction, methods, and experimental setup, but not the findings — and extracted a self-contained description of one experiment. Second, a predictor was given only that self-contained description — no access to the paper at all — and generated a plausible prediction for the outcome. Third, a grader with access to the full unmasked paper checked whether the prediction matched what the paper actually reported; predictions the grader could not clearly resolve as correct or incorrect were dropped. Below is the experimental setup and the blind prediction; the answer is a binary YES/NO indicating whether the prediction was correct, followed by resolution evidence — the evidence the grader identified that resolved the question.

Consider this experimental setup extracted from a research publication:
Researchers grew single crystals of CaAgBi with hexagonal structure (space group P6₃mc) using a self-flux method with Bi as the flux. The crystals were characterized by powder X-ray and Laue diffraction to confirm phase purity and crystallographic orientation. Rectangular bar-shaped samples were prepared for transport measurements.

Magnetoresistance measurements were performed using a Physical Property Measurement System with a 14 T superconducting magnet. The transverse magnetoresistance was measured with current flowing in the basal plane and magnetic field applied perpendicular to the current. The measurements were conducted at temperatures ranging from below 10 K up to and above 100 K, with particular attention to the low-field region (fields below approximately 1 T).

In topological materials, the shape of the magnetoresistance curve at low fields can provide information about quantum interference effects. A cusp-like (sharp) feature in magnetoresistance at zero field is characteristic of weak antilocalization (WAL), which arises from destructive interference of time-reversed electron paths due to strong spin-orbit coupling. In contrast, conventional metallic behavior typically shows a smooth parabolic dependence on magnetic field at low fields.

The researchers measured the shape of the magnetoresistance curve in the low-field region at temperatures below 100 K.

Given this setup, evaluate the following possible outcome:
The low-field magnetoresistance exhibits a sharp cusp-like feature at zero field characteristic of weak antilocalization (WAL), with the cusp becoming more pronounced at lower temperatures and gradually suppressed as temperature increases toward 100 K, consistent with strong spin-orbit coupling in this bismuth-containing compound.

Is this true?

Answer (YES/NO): YES